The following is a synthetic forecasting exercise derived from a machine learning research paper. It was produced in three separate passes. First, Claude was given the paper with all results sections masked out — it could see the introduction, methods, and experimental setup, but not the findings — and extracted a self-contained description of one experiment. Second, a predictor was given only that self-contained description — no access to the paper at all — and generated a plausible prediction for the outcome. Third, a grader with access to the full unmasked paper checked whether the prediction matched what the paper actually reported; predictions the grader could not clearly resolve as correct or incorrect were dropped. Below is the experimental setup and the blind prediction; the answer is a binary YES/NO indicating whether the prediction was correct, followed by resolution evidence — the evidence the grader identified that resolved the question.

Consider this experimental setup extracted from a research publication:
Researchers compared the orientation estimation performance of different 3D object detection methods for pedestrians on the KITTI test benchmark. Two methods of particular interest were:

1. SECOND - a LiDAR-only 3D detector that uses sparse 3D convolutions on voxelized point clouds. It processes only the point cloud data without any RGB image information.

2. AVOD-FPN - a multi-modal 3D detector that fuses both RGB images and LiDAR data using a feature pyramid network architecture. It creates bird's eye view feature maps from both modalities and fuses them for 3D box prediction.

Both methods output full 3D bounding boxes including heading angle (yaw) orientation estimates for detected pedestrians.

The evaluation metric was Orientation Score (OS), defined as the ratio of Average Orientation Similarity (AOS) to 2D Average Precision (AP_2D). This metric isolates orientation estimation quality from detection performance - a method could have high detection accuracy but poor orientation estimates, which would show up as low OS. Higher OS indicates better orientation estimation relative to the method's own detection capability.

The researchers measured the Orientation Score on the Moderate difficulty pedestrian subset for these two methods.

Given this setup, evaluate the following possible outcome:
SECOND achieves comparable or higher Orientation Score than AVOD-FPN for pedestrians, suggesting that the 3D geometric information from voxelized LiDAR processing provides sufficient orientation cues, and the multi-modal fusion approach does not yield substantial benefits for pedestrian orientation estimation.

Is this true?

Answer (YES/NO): YES